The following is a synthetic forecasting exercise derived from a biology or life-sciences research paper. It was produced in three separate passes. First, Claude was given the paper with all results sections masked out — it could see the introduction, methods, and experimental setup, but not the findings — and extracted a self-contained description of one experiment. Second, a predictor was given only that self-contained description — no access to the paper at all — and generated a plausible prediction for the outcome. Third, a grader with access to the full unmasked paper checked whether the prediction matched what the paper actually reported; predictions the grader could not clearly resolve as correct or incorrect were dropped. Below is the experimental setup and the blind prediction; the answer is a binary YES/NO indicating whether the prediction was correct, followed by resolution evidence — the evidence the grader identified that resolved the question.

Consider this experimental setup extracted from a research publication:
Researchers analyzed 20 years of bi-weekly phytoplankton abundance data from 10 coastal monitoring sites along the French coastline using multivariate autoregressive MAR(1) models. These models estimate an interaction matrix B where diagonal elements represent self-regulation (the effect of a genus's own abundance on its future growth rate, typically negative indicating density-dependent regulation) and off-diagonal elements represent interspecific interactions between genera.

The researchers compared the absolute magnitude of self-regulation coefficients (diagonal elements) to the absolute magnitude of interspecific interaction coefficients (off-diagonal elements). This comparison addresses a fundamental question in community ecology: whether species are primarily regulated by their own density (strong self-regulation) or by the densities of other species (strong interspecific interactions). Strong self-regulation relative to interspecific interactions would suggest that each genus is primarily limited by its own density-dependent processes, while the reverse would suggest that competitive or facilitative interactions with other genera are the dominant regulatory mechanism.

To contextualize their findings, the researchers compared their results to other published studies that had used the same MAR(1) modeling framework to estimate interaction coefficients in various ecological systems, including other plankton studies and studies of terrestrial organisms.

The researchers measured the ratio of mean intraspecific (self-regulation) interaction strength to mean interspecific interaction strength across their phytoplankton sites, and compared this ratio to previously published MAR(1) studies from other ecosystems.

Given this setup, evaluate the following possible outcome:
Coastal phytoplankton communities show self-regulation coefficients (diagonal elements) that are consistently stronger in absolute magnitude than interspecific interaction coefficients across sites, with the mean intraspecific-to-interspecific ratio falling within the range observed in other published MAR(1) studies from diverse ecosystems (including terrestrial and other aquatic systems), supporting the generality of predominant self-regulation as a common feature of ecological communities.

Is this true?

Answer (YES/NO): YES